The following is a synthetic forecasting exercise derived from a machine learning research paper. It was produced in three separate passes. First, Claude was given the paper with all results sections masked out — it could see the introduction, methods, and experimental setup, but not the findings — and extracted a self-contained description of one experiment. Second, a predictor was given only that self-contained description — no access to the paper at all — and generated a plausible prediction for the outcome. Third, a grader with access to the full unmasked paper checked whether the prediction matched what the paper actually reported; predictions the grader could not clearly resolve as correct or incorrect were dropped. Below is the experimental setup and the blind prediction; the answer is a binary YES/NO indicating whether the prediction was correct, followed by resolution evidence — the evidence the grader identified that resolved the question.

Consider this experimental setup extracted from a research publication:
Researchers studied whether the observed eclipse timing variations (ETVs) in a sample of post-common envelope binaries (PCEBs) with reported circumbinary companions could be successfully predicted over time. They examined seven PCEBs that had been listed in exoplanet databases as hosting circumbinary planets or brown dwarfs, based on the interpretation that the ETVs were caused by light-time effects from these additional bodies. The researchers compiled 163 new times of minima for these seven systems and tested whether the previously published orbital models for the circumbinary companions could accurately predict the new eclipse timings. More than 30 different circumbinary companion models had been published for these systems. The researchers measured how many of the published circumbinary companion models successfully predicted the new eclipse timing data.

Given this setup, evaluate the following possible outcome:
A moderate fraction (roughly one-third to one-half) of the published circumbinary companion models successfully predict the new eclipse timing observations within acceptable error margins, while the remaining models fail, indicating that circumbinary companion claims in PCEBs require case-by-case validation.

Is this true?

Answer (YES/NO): NO